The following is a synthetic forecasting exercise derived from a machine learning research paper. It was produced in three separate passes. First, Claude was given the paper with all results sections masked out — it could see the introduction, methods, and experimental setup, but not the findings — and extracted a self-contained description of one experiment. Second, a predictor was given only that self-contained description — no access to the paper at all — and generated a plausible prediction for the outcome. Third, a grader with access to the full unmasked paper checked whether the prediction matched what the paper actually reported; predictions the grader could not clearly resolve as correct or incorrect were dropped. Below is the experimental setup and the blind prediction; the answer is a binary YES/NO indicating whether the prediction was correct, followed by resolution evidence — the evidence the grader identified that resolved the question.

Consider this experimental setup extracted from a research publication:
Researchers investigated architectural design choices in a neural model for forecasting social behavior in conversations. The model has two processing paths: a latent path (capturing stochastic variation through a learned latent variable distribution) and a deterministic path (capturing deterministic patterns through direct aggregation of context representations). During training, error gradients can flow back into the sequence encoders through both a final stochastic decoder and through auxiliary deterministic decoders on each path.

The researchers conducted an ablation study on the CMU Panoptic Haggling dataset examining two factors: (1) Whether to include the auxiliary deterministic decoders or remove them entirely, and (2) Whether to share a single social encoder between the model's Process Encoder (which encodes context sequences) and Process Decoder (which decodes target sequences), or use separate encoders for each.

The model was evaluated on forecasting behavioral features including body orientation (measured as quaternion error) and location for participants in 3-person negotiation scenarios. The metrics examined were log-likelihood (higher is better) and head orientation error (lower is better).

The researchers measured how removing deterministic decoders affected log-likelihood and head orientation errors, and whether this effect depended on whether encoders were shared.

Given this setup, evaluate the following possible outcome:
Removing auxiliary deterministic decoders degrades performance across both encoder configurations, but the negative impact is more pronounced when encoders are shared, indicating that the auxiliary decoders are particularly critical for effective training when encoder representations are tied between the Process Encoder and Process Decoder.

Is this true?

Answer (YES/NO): NO